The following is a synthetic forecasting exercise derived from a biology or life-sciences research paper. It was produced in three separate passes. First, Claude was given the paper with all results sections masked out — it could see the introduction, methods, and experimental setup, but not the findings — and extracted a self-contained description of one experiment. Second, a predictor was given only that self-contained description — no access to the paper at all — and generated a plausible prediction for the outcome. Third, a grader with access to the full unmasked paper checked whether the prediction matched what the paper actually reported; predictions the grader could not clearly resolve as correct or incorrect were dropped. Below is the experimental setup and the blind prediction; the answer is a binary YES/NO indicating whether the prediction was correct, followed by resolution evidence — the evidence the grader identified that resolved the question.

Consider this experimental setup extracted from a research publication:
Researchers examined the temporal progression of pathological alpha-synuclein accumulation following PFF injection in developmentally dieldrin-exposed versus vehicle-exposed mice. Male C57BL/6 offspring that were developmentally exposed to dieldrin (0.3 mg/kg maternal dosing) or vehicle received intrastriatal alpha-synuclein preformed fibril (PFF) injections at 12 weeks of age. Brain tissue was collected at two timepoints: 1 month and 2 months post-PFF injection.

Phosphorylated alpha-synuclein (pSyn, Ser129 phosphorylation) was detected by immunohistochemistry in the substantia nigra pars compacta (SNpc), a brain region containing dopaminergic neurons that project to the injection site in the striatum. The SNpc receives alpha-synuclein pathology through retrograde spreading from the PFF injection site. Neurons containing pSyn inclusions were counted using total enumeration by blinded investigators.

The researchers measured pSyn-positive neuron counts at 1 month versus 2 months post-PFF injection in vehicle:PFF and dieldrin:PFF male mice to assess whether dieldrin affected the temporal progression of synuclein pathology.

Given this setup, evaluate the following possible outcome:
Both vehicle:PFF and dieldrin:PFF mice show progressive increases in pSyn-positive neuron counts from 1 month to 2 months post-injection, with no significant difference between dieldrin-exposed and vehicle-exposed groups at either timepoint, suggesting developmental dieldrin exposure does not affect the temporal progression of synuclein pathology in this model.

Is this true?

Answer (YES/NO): NO